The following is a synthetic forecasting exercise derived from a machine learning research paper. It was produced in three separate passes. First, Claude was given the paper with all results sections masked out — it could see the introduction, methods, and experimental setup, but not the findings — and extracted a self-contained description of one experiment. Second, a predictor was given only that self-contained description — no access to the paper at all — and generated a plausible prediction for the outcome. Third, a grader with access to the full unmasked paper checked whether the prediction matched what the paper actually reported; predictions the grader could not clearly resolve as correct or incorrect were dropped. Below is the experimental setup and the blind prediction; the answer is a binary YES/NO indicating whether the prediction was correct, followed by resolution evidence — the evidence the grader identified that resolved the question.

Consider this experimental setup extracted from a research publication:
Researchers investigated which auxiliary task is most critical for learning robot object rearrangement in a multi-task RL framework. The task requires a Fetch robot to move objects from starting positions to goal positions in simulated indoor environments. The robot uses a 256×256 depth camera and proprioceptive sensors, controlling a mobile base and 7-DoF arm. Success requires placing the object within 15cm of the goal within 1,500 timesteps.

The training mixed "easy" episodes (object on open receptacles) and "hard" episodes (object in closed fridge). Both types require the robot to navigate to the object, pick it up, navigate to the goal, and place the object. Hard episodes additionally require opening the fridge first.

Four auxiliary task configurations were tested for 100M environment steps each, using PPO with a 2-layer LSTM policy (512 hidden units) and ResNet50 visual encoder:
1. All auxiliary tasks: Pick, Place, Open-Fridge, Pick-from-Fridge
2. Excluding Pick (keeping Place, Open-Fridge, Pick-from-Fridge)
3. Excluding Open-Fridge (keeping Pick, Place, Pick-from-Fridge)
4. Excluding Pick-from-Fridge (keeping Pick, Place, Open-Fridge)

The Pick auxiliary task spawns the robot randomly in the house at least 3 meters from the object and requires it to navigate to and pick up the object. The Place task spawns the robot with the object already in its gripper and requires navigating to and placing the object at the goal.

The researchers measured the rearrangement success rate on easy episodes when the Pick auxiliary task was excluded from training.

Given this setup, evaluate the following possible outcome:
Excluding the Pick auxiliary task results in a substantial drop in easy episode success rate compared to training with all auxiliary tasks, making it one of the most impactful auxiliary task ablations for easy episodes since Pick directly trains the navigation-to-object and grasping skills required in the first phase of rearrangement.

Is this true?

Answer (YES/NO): YES